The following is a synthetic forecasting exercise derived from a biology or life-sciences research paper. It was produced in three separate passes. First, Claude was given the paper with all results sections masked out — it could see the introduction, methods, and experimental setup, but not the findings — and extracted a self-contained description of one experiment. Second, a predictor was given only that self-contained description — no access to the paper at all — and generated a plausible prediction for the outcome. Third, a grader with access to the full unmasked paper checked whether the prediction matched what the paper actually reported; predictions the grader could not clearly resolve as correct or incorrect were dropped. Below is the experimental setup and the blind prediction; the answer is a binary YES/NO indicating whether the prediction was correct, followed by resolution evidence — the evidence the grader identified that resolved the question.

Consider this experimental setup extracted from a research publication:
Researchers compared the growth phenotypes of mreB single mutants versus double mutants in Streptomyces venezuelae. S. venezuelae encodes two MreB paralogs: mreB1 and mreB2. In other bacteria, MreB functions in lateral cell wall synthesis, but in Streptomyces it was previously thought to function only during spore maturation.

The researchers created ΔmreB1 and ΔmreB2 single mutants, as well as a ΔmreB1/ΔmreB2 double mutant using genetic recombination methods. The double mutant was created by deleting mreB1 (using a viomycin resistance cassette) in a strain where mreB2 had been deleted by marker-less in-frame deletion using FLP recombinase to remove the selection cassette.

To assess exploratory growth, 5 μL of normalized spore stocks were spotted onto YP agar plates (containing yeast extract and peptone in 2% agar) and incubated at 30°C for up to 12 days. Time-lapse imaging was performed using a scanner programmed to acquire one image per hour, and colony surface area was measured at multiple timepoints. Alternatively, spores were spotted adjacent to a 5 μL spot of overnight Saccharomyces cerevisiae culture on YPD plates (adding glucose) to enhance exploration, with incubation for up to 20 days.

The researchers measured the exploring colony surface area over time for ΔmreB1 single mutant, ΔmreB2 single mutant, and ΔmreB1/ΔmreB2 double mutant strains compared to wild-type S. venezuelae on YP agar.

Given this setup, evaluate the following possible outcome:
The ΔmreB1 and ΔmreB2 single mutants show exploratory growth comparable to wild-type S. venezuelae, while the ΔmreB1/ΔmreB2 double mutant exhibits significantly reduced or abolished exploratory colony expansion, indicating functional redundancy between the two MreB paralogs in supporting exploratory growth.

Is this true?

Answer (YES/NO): NO